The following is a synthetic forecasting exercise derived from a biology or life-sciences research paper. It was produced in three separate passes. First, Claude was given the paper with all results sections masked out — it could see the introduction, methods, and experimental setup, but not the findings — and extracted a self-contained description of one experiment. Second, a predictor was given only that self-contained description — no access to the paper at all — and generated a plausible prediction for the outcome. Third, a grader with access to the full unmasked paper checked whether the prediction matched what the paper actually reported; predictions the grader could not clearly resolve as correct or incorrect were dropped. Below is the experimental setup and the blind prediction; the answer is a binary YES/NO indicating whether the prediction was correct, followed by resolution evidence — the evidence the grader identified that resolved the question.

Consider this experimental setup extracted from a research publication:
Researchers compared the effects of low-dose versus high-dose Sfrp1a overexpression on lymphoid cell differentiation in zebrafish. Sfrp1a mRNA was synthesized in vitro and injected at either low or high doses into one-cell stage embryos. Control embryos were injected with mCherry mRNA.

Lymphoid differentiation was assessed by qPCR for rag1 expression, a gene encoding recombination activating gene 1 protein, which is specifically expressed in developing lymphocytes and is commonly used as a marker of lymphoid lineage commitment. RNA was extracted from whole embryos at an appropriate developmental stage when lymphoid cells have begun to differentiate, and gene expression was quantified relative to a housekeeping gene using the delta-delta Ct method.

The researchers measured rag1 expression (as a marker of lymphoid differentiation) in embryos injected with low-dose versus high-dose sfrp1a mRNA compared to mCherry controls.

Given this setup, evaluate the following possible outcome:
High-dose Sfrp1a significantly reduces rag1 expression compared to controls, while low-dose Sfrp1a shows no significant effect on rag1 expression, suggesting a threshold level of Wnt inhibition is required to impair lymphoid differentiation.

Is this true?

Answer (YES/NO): NO